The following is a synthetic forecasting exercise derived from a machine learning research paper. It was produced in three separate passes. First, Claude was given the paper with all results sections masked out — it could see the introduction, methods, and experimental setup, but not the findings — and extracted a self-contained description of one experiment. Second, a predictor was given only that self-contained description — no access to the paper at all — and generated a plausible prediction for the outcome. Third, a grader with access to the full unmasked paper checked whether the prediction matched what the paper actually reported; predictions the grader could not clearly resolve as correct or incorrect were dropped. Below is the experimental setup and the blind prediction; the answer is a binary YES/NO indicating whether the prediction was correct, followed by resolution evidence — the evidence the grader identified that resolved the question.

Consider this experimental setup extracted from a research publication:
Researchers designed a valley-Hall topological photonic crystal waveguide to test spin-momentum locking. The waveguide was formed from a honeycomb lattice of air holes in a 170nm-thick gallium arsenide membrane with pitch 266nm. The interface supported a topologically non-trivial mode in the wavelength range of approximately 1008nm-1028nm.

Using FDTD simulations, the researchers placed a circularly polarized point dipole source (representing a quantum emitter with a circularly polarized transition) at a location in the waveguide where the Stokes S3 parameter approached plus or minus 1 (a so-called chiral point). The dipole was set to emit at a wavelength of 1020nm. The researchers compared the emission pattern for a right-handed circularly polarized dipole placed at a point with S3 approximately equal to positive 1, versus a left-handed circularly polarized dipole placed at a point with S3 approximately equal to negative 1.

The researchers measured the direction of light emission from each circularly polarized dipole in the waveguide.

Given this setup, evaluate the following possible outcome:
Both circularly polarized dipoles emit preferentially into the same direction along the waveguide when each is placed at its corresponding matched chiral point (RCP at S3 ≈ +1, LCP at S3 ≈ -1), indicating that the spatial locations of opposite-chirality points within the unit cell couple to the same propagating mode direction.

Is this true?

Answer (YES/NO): NO